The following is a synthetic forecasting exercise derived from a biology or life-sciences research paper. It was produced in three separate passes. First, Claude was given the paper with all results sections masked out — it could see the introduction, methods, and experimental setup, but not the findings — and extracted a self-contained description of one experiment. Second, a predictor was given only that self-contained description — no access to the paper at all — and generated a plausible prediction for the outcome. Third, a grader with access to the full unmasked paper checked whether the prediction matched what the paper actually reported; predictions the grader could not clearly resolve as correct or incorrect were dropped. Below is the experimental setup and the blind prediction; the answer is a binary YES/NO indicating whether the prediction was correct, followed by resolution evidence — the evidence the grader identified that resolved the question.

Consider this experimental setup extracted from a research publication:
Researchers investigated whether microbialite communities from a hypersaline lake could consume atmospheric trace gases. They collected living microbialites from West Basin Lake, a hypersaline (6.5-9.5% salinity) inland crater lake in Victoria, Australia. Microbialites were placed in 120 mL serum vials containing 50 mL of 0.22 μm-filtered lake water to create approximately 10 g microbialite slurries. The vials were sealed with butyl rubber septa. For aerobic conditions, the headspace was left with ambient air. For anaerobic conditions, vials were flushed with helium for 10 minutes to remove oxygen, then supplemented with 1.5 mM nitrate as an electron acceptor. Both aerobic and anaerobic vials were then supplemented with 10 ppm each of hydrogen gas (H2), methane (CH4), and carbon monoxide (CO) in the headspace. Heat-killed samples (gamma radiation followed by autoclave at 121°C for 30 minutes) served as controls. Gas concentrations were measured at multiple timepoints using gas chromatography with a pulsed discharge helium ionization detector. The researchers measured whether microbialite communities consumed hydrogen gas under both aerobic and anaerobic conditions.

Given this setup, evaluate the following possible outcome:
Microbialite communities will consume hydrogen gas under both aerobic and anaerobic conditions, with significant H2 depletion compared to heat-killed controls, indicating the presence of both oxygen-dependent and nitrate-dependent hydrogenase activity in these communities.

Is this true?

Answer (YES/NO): YES